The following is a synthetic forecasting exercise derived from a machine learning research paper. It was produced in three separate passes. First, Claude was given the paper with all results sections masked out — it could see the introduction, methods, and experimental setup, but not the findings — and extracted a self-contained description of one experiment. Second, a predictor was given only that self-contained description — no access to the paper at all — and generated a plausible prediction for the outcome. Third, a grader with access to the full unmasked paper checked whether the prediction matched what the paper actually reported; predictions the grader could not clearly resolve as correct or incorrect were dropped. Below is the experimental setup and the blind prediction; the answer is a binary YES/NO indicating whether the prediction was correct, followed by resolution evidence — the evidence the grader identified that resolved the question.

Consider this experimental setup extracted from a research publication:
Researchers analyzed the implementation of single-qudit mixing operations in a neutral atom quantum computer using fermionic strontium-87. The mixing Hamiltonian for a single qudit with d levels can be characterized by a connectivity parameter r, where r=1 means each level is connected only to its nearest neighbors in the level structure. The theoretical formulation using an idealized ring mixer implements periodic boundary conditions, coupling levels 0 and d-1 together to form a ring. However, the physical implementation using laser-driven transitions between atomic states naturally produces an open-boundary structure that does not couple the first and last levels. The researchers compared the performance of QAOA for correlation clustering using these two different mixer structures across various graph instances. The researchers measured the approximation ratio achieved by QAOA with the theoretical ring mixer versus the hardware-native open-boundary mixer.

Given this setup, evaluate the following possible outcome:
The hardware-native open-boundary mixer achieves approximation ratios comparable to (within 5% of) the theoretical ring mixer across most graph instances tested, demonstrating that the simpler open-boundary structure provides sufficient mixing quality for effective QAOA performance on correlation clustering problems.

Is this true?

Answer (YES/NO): YES